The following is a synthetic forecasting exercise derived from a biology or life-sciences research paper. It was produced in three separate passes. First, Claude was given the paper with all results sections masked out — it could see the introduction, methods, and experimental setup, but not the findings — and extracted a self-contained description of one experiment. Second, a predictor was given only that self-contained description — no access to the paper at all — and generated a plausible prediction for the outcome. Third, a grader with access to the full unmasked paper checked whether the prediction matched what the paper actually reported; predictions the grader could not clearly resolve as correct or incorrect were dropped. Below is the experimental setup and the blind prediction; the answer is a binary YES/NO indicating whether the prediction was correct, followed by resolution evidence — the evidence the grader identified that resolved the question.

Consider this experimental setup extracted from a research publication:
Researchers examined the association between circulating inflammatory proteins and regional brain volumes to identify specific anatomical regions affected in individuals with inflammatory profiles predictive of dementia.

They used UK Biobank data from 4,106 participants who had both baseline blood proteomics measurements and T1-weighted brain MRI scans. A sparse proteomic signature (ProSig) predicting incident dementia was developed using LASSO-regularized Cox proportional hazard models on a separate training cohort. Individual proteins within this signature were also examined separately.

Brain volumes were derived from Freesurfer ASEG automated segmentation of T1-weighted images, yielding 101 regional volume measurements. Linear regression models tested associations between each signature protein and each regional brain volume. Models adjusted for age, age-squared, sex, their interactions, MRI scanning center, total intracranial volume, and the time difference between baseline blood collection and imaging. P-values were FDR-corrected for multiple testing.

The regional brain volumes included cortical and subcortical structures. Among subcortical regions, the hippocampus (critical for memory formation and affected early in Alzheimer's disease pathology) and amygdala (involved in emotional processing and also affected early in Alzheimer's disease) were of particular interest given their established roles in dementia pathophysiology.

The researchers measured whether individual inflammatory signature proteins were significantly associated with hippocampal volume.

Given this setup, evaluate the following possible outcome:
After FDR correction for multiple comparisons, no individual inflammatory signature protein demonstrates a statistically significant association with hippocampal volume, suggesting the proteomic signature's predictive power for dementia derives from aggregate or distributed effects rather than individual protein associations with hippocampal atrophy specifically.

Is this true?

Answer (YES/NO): NO